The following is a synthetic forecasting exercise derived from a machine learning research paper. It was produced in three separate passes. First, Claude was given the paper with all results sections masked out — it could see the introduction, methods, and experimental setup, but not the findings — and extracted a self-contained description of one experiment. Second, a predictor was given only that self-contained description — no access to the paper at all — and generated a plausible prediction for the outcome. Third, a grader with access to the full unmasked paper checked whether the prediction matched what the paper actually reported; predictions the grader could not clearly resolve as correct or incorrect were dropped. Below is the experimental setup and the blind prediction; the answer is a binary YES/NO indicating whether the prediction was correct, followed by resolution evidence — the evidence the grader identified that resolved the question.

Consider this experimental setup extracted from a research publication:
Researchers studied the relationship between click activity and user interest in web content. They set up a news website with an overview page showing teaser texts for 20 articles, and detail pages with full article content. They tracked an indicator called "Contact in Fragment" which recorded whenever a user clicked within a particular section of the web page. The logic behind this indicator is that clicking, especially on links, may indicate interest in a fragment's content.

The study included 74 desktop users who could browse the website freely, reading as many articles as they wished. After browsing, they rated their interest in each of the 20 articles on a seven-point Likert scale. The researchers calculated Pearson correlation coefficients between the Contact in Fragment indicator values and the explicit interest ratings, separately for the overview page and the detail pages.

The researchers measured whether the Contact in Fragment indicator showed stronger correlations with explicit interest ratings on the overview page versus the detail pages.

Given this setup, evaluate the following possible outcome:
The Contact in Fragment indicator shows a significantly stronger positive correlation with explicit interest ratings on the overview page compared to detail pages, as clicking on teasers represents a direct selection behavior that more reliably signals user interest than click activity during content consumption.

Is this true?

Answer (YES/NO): YES